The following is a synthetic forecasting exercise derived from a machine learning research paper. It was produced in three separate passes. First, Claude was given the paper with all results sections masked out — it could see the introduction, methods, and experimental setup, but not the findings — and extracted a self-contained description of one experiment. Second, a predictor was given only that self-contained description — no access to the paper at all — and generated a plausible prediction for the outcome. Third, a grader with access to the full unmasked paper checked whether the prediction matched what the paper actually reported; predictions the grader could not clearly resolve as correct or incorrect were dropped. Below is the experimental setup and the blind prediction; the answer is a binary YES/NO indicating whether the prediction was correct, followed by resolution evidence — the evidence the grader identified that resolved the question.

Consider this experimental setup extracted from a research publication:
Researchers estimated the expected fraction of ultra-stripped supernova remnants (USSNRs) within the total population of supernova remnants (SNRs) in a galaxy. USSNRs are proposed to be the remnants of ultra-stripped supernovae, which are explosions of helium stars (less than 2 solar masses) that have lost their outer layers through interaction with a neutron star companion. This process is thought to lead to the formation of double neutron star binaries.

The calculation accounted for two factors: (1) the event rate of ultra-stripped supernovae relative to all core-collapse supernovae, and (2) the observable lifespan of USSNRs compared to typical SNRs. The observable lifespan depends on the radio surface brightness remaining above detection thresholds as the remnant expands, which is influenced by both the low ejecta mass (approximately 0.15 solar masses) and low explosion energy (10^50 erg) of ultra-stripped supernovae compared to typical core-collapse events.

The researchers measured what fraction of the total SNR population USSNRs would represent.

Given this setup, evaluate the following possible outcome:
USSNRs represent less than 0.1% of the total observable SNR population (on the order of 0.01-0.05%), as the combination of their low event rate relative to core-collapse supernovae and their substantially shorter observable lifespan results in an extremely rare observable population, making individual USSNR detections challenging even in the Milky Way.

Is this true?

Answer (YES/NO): NO